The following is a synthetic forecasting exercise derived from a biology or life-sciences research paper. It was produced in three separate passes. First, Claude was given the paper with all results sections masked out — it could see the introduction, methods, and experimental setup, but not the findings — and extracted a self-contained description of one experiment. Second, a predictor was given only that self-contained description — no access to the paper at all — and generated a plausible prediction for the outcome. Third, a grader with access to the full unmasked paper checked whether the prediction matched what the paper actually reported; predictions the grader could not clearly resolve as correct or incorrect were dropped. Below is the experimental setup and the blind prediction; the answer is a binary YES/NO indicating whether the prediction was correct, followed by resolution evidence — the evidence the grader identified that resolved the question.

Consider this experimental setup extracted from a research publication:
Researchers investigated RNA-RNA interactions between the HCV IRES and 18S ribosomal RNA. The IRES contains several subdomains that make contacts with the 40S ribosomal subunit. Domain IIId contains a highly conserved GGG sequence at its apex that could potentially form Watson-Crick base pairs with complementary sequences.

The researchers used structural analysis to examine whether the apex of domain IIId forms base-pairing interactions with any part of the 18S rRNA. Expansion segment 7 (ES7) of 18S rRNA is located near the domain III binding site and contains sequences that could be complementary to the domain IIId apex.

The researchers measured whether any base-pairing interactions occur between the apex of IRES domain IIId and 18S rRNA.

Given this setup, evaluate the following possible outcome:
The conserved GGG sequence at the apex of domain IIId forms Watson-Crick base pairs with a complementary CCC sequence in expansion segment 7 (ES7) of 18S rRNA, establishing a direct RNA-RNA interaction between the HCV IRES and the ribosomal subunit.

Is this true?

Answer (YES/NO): YES